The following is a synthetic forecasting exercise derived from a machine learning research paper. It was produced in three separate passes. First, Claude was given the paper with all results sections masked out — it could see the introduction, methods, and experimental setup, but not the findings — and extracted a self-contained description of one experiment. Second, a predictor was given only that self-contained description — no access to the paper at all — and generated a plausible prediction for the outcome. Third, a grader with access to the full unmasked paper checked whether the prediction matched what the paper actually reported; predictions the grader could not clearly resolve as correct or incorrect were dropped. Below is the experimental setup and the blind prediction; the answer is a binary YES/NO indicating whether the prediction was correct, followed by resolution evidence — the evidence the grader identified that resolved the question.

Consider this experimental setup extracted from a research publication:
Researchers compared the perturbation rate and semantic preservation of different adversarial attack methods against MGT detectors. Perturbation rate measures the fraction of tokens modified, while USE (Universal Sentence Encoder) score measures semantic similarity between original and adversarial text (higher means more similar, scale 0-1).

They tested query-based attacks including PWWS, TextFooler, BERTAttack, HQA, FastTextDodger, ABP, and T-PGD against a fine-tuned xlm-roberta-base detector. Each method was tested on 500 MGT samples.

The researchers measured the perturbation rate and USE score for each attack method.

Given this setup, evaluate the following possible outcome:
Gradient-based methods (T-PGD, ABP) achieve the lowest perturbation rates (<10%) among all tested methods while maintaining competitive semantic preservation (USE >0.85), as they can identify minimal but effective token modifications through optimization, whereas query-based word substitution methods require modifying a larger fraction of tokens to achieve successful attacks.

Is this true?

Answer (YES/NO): NO